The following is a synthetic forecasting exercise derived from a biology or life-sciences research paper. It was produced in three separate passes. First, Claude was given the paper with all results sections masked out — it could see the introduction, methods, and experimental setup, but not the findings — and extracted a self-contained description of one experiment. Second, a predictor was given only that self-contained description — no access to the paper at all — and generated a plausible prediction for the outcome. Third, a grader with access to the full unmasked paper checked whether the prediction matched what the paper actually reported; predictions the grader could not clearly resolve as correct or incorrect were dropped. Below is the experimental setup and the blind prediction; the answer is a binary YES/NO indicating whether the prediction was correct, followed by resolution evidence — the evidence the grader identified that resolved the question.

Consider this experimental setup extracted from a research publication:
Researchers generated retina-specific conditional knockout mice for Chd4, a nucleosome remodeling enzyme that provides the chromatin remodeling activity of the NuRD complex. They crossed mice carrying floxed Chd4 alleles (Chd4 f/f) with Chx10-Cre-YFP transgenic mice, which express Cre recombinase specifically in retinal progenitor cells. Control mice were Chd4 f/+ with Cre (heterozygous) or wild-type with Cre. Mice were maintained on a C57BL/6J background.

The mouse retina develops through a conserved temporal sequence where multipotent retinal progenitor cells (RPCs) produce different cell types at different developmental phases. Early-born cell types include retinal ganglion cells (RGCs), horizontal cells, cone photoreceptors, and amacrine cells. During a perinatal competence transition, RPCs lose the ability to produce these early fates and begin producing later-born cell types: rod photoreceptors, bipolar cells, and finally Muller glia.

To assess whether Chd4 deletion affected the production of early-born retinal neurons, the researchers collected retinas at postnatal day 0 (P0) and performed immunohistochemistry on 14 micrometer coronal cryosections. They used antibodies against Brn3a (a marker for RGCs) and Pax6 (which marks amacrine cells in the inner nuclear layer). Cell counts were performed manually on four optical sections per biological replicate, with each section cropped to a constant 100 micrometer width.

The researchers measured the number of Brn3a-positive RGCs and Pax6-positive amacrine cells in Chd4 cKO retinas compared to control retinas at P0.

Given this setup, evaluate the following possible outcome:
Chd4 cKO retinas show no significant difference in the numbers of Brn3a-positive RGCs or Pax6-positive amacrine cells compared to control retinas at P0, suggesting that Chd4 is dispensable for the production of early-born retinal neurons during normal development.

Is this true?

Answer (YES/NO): NO